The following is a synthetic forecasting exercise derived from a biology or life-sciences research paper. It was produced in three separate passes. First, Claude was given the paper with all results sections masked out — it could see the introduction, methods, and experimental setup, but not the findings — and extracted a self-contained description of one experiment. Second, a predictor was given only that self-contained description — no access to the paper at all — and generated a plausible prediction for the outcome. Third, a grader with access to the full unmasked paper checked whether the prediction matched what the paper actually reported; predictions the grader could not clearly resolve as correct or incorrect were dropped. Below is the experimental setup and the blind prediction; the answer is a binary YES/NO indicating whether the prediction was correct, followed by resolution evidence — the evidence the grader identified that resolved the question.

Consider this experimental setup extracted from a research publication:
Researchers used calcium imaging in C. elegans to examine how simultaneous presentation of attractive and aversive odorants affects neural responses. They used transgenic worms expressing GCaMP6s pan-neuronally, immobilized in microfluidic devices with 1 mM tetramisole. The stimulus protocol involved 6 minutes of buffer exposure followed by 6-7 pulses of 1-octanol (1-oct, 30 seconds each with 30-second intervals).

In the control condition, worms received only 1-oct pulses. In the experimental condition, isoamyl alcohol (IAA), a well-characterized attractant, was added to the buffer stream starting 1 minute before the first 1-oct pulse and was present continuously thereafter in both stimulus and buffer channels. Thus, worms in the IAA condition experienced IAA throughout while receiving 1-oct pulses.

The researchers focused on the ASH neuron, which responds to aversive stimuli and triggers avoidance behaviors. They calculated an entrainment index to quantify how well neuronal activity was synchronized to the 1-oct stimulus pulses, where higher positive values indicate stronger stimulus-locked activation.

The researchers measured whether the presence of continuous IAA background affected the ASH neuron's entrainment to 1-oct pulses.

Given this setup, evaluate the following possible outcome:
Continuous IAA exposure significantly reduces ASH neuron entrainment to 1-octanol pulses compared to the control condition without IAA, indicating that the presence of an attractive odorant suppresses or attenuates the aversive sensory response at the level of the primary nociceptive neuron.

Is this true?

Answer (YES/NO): NO